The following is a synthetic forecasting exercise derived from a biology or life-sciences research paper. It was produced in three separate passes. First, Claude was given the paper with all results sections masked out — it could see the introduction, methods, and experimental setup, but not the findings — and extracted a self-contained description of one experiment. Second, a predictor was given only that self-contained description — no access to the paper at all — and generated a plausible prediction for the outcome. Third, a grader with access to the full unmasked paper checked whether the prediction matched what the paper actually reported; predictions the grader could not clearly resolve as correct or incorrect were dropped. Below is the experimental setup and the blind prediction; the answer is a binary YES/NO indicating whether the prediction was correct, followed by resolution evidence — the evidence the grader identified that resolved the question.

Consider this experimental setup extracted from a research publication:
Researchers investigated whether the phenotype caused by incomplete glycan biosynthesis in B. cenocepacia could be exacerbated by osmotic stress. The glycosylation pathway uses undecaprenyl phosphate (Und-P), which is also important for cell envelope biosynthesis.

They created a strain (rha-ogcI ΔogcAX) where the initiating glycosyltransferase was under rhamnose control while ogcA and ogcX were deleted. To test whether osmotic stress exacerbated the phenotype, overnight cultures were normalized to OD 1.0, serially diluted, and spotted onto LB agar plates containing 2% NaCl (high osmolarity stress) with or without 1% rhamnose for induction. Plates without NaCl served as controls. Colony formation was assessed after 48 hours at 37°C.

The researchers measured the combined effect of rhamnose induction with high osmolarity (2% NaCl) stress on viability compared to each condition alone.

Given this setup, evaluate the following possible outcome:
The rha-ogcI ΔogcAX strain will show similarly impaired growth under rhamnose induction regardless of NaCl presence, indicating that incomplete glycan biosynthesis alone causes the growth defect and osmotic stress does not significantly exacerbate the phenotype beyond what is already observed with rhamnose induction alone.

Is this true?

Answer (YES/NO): NO